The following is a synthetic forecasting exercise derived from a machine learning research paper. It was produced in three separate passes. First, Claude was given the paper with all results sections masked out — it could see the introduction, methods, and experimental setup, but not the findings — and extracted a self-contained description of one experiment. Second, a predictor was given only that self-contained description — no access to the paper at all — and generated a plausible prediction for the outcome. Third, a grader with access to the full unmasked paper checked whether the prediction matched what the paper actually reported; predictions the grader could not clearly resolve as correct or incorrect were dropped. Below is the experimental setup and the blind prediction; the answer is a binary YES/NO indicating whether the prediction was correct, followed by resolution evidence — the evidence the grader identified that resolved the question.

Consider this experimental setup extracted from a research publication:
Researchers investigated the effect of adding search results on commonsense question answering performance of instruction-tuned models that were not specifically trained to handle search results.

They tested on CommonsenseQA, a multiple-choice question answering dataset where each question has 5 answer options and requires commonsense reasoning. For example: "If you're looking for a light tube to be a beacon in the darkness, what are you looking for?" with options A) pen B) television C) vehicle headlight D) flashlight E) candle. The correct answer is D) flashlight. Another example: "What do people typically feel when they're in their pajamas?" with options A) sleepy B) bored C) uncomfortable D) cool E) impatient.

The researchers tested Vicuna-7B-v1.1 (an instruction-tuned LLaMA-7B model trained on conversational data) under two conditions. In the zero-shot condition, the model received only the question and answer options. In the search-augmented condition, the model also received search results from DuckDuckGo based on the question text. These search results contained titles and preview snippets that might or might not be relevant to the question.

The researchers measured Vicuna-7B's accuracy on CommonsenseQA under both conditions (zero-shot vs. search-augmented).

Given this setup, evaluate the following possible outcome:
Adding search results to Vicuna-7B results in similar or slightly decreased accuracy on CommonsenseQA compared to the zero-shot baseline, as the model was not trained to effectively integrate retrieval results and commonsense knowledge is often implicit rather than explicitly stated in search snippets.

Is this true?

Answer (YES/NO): NO